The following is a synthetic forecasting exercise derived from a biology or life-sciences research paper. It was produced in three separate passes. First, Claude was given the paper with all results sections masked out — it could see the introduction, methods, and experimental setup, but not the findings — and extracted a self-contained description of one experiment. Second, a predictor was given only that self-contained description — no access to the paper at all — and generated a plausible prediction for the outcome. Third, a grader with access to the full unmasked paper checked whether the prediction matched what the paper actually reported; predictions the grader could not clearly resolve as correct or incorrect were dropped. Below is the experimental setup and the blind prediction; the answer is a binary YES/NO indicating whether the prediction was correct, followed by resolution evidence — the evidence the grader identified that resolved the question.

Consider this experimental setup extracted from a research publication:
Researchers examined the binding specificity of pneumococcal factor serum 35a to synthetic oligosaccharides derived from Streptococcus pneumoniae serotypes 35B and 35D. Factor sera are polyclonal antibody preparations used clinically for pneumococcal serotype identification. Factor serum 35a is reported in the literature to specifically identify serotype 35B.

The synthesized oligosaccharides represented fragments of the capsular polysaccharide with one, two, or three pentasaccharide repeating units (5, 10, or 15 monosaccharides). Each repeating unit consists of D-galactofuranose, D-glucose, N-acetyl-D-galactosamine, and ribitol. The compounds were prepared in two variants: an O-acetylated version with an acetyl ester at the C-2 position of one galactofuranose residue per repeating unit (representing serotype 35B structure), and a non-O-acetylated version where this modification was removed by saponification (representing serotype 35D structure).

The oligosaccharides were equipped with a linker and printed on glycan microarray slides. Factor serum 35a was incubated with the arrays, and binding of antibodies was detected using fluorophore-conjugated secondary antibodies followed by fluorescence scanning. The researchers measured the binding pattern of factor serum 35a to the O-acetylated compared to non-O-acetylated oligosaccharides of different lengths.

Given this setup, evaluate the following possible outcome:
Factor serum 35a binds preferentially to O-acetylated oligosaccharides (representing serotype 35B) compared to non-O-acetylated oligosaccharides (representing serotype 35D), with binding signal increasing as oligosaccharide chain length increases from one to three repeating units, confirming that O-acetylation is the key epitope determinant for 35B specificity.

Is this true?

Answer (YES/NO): YES